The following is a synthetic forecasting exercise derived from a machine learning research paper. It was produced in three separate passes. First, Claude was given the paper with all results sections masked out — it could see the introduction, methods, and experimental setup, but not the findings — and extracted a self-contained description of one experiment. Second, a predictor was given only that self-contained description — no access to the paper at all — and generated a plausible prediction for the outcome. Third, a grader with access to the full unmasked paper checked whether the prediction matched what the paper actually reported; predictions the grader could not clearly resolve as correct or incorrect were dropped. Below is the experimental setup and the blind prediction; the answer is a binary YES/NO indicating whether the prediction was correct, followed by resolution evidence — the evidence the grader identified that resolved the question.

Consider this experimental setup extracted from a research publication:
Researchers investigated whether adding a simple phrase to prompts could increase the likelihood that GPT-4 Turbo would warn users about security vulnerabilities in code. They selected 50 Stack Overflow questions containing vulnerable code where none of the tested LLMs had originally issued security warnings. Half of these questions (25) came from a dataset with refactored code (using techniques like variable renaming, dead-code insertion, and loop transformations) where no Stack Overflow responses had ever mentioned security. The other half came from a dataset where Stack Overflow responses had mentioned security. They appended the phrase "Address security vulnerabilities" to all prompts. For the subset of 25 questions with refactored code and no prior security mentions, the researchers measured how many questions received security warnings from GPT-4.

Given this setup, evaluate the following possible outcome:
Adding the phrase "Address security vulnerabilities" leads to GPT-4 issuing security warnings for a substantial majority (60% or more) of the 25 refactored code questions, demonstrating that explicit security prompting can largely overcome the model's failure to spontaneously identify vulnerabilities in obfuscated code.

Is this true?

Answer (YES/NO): NO